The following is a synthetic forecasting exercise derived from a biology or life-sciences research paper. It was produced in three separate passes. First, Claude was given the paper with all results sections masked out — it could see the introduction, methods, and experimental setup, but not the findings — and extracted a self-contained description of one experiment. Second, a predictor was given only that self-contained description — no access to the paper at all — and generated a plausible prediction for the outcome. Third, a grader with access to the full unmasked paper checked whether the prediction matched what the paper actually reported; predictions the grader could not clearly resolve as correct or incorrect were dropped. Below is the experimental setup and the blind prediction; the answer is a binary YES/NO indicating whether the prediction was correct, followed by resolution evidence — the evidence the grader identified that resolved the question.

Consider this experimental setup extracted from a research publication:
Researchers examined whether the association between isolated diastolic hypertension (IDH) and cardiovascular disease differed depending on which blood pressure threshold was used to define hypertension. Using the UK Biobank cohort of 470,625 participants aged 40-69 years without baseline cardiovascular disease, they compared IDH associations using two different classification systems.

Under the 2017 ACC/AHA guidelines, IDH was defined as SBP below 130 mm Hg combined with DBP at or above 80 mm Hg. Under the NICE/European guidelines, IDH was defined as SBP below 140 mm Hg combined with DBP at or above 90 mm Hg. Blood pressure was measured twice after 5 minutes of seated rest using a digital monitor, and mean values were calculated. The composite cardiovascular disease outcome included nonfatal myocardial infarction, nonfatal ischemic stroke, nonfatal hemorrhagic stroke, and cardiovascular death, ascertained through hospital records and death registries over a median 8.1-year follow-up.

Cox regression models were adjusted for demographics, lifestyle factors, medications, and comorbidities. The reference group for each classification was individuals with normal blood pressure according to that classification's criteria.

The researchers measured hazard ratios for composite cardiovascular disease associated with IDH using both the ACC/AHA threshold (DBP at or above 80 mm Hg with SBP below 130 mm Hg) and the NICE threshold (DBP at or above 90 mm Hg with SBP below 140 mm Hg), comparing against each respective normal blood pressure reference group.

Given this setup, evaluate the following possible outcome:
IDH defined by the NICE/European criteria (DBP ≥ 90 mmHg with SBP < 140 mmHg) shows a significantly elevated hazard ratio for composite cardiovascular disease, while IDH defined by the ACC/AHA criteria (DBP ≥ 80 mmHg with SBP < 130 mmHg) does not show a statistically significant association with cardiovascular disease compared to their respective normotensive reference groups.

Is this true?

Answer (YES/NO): NO